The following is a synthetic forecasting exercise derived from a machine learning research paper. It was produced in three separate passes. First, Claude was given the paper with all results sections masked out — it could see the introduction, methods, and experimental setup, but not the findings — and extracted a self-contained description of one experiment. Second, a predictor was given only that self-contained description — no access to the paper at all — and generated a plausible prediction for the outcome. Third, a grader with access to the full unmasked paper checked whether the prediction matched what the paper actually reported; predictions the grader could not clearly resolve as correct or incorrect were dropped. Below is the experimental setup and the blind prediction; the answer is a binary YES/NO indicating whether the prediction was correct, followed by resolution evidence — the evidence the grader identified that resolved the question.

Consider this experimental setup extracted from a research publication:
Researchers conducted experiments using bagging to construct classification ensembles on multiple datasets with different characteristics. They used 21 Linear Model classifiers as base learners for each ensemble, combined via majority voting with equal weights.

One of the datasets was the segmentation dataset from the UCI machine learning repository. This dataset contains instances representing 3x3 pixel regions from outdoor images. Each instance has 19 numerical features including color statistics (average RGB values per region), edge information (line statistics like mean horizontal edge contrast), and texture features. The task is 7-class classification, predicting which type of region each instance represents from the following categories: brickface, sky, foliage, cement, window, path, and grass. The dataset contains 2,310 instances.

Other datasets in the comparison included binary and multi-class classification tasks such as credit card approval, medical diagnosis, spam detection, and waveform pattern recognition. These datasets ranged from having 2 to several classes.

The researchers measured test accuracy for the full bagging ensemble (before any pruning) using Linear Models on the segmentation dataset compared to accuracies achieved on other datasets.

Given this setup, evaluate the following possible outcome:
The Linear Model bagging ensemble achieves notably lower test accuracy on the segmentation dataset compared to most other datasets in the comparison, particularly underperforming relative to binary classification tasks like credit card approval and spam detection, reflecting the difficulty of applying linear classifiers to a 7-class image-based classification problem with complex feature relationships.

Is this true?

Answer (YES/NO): YES